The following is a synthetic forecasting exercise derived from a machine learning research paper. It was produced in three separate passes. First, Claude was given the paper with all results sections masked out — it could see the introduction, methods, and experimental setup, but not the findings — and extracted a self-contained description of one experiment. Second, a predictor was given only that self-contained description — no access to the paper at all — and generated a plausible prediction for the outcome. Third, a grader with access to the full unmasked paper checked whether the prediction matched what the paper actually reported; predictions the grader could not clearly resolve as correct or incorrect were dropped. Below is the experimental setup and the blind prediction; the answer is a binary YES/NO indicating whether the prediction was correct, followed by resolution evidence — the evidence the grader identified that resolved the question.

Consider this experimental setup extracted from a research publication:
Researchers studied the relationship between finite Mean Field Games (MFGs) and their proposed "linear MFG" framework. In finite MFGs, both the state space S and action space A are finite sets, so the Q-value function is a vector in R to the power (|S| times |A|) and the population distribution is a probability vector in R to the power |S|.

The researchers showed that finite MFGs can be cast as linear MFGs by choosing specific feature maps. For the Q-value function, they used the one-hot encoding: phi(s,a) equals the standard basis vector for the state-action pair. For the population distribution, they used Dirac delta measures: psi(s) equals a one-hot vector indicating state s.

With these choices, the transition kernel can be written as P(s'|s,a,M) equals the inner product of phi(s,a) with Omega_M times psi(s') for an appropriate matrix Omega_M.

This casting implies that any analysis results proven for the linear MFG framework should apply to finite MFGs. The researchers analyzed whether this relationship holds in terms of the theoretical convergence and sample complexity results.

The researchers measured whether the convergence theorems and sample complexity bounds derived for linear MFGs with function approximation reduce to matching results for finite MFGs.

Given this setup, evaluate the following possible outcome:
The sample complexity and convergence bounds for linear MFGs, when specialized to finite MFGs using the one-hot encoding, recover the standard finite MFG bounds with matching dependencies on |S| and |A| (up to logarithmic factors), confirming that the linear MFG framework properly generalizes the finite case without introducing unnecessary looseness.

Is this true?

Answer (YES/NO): YES